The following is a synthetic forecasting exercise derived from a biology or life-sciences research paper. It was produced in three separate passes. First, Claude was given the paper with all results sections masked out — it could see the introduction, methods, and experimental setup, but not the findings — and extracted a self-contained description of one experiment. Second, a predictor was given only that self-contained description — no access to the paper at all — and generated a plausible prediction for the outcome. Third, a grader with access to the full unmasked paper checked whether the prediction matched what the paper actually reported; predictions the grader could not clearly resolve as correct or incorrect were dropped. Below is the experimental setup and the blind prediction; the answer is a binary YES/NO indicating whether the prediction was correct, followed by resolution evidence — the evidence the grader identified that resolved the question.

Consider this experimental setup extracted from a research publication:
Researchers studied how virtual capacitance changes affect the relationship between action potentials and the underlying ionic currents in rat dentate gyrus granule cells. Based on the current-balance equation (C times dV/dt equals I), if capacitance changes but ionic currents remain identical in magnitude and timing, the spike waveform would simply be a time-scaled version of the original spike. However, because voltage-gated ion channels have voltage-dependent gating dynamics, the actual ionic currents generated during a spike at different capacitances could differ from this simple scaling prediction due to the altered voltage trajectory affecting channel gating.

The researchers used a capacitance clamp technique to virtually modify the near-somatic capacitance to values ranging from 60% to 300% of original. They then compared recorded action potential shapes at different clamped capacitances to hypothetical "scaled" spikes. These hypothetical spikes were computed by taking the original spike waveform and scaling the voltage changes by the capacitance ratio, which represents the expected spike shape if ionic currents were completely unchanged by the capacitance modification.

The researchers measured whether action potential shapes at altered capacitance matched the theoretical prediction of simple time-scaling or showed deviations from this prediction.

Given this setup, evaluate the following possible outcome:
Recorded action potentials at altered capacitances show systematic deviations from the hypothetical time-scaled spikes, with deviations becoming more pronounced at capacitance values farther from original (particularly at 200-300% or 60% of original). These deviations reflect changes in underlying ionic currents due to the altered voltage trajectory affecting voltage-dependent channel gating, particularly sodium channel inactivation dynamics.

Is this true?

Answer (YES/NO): YES